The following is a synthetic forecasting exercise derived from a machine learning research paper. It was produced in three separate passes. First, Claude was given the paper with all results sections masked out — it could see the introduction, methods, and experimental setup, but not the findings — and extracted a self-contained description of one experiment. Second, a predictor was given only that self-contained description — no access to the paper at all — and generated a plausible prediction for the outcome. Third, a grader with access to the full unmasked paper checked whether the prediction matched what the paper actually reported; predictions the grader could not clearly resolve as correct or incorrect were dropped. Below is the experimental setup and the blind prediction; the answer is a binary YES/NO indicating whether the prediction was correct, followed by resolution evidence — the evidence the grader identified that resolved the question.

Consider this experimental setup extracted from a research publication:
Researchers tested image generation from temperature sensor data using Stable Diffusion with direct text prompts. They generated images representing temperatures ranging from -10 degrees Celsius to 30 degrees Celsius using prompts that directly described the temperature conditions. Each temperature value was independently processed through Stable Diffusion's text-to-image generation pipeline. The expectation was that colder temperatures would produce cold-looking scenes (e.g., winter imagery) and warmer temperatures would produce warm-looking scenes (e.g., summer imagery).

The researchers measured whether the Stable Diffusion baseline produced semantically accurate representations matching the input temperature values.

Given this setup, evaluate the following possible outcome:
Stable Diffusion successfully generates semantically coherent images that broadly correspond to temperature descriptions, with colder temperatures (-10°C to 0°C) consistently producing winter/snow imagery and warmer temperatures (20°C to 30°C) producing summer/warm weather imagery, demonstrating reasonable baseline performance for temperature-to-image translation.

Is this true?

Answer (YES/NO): NO